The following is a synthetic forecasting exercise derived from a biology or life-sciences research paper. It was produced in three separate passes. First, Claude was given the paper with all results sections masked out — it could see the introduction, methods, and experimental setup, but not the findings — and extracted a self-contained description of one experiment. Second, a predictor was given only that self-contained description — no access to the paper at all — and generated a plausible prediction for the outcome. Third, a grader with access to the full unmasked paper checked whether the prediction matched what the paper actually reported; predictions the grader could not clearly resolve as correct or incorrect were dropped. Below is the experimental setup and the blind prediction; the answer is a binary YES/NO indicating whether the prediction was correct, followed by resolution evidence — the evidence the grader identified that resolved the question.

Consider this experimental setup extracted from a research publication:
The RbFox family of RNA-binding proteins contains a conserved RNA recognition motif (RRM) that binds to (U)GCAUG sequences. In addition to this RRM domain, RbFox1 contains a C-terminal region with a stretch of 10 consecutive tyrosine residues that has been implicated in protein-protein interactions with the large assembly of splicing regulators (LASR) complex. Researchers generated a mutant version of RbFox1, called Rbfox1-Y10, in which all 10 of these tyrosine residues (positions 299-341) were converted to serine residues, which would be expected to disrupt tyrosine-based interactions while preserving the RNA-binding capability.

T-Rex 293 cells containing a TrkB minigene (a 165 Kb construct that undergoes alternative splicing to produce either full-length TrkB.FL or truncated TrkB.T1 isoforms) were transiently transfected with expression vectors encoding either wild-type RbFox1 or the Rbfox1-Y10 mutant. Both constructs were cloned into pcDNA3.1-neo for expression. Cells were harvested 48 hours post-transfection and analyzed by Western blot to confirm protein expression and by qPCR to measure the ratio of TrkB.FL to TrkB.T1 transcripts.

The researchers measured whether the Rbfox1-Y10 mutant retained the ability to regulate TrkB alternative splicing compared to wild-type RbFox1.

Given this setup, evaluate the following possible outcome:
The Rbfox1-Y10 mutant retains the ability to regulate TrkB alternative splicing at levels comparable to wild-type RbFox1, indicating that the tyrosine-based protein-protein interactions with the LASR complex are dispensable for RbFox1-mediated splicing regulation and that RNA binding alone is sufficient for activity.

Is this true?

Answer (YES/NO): NO